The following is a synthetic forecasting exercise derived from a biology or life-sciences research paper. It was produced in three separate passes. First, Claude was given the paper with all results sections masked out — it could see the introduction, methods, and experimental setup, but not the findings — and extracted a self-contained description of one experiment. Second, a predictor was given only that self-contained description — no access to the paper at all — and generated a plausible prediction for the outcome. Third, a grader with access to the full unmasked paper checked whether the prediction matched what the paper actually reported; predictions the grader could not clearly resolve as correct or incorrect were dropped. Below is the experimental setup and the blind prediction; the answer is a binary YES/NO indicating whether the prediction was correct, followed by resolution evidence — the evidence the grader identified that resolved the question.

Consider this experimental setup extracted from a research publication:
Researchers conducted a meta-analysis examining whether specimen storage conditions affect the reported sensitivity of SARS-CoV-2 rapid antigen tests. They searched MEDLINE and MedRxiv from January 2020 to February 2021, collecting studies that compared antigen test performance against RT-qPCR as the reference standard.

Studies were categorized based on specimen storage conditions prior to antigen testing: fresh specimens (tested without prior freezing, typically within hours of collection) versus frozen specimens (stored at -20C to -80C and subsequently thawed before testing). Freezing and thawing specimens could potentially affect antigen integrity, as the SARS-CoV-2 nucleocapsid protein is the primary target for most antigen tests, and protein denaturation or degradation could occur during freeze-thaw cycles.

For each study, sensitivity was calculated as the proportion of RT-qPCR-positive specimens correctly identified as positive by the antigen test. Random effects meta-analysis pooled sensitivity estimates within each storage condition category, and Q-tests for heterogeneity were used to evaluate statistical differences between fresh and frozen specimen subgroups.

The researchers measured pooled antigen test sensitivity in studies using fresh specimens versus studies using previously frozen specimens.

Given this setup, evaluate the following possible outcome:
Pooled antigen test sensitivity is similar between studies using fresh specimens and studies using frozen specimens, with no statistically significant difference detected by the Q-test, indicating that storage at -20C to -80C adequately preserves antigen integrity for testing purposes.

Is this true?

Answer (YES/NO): NO